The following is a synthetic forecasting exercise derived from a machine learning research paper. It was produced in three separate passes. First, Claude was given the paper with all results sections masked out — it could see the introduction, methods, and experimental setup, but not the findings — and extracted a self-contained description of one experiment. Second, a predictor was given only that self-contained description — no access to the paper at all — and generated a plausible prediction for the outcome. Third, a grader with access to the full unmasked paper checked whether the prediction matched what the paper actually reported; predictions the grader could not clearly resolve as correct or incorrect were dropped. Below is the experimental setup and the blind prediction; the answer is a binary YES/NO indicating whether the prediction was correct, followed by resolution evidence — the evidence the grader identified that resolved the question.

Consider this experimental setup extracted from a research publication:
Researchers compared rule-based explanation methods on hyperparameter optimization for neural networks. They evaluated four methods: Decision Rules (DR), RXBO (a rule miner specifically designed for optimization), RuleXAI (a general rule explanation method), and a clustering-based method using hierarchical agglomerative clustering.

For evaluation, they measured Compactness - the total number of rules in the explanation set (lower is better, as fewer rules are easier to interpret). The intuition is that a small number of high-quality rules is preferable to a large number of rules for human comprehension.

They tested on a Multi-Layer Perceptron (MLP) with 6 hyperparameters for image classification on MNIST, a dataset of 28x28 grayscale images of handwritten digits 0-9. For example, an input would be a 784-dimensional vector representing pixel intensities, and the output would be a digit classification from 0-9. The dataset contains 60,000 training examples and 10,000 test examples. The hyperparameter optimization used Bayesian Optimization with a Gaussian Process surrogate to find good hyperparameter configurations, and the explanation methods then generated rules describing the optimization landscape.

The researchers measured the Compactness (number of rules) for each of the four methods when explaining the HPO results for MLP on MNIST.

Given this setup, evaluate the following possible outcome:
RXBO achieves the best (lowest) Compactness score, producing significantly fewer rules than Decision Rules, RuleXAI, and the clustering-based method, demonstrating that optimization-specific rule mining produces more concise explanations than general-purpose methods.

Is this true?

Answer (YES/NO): NO